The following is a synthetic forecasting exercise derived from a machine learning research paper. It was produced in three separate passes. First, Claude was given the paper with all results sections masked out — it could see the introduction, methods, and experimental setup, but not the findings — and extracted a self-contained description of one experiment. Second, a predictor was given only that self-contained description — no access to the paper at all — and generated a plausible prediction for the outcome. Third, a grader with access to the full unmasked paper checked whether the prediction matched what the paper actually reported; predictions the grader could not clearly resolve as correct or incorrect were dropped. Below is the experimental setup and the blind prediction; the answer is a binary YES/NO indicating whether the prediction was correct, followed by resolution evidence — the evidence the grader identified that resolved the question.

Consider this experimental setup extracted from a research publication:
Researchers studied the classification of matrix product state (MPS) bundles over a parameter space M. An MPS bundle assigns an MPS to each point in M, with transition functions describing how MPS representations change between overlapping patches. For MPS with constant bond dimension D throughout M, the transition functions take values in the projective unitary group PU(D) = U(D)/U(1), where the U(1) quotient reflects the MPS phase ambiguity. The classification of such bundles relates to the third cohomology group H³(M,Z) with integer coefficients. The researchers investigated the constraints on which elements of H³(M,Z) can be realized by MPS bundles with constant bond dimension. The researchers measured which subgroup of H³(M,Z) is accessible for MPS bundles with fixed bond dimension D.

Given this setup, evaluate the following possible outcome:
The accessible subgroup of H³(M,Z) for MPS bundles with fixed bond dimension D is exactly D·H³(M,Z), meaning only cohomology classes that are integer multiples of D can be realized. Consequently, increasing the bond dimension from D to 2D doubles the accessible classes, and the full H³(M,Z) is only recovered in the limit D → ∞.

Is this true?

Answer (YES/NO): NO